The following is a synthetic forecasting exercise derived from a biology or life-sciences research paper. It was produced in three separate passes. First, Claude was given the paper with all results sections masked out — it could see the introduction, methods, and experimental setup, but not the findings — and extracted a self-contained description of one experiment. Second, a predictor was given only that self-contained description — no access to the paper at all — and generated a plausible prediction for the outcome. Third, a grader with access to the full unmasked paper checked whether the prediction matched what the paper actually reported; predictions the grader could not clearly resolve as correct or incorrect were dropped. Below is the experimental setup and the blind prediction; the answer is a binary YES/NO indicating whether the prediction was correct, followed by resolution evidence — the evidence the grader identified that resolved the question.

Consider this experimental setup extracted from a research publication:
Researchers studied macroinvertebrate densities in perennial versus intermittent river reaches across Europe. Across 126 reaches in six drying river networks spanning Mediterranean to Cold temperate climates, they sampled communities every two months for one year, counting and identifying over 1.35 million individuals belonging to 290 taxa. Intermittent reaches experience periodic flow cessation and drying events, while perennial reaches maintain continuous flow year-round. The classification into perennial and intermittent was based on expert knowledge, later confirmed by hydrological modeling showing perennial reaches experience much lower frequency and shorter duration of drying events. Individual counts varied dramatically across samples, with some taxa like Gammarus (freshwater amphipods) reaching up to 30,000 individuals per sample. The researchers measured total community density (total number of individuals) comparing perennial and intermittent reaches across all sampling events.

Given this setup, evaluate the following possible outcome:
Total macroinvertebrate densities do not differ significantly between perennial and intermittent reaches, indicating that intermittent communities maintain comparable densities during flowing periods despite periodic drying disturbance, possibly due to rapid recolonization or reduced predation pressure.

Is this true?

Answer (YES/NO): NO